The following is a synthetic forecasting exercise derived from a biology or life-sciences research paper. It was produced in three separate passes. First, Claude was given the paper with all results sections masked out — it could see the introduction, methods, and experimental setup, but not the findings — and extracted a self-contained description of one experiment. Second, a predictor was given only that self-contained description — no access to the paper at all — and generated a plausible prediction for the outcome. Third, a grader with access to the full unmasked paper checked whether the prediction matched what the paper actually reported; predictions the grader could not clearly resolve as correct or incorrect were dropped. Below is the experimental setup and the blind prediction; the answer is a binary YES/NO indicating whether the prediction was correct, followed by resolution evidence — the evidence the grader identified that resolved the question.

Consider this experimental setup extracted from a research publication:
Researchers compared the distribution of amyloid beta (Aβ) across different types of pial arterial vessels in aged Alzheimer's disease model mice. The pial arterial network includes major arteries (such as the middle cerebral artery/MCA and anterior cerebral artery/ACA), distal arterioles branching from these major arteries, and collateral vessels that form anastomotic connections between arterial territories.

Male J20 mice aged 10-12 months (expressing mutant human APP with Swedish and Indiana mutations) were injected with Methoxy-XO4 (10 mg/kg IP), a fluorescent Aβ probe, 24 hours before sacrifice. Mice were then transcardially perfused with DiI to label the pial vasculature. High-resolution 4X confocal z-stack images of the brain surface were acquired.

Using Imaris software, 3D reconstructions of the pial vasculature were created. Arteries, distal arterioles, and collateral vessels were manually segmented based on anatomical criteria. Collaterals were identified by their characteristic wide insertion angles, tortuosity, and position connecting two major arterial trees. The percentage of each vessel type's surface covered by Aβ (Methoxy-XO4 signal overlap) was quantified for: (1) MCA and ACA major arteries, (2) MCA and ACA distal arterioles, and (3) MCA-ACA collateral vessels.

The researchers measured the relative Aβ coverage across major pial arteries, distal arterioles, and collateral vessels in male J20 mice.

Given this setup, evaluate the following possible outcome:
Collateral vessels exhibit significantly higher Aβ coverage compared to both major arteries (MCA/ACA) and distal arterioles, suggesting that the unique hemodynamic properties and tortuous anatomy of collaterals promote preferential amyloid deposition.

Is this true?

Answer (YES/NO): NO